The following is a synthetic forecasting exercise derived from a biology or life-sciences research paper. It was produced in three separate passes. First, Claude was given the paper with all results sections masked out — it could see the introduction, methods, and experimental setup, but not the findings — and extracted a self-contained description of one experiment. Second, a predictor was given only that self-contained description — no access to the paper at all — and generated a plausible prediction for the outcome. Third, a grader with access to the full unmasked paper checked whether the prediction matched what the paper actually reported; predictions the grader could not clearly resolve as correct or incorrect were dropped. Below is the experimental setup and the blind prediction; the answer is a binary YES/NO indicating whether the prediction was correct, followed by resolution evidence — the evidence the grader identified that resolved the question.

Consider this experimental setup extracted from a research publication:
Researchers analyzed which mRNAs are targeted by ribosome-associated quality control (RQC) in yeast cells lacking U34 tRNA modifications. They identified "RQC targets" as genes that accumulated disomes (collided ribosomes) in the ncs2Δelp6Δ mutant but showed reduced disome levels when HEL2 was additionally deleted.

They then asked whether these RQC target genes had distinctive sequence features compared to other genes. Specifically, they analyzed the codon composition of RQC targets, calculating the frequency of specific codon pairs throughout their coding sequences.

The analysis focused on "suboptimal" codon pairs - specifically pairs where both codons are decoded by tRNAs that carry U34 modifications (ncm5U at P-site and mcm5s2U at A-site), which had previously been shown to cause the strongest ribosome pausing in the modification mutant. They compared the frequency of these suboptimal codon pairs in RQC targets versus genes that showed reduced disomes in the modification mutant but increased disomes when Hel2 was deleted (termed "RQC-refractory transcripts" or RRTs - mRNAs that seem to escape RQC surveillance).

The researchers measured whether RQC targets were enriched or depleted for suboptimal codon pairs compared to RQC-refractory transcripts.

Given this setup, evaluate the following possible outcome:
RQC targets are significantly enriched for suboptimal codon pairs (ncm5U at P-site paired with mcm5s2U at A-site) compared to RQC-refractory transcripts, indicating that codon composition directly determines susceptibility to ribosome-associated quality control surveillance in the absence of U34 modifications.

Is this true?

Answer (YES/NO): YES